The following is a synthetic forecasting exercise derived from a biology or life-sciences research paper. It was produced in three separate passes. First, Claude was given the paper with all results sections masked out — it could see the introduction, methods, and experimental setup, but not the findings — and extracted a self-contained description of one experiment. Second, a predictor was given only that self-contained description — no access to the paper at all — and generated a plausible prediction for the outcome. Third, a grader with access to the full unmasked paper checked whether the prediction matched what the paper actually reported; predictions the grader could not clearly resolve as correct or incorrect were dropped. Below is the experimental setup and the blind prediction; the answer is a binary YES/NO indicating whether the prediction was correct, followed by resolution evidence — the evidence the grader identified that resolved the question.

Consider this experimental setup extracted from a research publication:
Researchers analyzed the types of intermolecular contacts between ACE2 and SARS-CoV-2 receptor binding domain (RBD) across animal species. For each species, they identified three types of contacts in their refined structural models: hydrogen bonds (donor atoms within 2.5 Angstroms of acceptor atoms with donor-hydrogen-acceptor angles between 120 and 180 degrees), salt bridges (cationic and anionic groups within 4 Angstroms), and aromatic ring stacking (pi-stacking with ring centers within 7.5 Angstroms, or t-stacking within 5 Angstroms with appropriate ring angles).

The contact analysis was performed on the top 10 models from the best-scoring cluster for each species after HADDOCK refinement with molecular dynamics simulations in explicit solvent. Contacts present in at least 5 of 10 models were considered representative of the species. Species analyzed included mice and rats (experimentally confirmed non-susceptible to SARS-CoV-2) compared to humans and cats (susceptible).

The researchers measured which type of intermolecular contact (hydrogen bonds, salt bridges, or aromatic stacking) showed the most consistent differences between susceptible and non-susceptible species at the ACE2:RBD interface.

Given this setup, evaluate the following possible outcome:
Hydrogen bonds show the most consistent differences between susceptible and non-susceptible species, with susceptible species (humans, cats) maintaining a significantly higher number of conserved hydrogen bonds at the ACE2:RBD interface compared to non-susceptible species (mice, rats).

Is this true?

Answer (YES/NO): NO